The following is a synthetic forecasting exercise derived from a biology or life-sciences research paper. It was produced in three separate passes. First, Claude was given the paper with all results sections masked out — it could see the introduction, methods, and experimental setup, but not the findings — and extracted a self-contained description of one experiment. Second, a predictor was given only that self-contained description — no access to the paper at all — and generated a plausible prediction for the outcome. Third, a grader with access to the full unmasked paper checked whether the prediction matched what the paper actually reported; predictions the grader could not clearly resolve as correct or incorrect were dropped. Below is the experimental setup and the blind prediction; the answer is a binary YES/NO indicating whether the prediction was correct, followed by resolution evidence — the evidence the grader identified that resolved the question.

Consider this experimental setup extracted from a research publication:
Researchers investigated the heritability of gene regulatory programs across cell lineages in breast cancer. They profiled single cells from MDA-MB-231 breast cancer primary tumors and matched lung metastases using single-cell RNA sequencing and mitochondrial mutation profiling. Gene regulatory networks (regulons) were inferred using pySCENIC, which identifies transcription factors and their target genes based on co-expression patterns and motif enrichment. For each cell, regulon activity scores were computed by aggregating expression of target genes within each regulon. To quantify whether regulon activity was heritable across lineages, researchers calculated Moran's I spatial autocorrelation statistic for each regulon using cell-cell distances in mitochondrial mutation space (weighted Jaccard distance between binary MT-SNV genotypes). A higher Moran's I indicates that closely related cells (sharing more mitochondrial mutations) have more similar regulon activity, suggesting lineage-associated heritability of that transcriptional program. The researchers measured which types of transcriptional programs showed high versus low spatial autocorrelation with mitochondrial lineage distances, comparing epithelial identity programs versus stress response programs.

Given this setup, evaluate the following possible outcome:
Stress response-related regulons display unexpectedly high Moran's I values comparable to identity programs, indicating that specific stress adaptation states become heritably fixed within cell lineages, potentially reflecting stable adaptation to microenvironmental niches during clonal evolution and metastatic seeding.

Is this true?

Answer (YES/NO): NO